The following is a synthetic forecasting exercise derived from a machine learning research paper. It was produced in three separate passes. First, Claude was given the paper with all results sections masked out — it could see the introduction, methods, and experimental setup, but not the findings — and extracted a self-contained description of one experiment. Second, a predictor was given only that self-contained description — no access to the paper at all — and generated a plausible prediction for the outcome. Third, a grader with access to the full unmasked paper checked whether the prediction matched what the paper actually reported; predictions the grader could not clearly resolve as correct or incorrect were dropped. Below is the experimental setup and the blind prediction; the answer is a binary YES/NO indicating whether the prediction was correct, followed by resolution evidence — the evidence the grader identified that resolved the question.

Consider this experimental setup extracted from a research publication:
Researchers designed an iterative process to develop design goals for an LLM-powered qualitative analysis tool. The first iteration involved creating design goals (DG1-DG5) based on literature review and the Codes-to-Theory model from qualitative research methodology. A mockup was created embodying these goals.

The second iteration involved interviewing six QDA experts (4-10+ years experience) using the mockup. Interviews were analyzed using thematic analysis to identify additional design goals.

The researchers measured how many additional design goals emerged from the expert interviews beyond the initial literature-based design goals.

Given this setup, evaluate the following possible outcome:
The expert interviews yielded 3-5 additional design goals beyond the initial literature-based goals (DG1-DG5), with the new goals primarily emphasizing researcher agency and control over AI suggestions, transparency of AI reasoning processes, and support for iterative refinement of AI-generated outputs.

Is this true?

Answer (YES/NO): NO